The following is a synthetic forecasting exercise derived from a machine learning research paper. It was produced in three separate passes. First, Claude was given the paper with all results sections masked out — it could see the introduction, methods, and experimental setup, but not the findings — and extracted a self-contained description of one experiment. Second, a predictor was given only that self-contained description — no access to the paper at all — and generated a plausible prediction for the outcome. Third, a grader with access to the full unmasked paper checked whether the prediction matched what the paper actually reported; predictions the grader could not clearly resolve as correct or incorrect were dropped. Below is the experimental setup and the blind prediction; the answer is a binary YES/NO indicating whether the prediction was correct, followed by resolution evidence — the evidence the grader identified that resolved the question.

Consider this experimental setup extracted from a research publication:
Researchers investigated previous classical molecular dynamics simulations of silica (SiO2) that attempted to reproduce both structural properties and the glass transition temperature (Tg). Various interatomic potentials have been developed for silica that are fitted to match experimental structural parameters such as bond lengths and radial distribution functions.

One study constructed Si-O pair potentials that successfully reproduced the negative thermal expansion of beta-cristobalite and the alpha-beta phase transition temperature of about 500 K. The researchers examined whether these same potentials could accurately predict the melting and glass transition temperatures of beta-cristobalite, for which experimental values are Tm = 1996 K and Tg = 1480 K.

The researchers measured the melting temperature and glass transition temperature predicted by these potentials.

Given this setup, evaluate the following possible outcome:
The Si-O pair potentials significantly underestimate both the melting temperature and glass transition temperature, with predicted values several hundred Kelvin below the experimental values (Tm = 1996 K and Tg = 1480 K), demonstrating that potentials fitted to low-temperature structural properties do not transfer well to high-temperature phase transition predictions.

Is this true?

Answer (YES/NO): NO